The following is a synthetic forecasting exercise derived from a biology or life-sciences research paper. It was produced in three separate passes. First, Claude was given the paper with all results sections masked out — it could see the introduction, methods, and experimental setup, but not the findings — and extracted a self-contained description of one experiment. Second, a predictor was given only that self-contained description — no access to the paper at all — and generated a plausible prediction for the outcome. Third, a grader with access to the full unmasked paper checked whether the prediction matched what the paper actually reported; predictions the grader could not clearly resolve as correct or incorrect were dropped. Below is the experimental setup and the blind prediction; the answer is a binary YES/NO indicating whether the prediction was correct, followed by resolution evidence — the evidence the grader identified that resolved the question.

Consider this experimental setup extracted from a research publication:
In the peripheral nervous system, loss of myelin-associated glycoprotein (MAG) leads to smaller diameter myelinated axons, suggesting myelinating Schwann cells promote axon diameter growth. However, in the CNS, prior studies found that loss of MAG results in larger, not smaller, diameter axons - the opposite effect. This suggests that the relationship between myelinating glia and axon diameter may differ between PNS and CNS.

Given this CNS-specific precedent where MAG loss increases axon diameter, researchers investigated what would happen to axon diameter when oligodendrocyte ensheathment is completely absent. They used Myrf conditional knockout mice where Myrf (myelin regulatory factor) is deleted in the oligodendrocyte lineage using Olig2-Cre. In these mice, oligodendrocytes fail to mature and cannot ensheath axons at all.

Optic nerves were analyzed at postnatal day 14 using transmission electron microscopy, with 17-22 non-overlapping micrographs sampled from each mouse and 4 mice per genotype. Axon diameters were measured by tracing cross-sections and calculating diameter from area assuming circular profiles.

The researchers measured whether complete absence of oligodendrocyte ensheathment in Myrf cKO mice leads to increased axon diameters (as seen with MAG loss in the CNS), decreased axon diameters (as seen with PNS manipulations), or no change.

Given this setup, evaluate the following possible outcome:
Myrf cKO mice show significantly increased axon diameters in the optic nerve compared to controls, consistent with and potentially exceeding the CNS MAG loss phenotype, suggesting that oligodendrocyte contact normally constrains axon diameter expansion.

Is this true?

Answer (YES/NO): NO